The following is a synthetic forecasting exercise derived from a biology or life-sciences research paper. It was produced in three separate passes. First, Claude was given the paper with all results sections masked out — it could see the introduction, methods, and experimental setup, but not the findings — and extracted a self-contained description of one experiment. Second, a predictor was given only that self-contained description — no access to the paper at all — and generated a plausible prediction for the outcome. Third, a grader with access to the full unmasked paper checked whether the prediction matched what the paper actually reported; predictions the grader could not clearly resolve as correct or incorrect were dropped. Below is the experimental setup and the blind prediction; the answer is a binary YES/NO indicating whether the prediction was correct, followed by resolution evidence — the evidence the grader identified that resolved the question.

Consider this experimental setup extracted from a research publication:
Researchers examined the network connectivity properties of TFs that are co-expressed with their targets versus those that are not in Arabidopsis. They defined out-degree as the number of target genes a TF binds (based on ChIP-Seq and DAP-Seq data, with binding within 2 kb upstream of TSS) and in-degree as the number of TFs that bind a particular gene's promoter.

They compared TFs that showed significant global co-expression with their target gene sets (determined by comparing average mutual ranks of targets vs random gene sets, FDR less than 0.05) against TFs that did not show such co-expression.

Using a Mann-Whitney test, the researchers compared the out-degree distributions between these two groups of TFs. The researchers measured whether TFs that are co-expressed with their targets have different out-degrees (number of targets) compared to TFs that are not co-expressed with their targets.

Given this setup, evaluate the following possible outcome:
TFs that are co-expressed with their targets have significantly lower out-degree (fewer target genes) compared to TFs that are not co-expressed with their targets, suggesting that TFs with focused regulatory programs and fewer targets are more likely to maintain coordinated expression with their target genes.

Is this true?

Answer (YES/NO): NO